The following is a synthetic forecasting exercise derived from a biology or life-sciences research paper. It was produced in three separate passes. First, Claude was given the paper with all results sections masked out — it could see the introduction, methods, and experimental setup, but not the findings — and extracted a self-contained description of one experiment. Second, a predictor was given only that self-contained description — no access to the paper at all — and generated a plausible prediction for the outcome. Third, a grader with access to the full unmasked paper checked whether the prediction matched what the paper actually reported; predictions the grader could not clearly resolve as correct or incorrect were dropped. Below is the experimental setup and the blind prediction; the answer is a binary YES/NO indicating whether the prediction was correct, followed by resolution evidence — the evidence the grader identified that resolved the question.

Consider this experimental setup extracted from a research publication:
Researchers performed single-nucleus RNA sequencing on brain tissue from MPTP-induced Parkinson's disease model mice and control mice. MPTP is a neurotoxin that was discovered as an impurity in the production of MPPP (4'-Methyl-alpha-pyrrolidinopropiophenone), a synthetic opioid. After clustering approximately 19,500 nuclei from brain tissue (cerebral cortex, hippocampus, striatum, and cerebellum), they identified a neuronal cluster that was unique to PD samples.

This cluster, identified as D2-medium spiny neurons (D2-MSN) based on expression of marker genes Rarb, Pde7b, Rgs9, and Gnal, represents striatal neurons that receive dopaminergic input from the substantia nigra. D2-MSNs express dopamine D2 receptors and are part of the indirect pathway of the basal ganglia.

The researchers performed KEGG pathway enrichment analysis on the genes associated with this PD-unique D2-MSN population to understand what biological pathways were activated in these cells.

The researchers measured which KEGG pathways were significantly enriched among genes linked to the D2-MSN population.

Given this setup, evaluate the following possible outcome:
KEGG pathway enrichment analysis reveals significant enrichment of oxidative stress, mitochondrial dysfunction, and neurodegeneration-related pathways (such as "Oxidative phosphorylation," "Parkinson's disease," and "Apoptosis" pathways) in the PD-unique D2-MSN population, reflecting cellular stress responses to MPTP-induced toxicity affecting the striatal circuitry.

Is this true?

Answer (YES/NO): NO